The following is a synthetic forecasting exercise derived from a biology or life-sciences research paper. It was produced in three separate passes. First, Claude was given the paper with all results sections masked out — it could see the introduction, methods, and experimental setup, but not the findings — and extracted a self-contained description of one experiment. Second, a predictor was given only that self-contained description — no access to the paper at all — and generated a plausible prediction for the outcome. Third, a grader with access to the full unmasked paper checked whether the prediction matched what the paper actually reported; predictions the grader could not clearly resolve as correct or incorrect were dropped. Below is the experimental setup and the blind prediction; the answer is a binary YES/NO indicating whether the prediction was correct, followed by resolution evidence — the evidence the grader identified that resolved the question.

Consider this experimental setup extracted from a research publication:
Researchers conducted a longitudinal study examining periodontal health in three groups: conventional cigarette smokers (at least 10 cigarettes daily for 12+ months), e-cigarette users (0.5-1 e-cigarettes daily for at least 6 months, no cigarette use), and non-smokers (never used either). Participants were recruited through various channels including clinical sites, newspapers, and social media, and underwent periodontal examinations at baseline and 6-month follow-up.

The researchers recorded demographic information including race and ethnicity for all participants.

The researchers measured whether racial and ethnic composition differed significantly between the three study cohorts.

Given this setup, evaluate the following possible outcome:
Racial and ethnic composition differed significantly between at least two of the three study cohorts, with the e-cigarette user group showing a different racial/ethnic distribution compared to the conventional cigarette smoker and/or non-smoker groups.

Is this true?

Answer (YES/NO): YES